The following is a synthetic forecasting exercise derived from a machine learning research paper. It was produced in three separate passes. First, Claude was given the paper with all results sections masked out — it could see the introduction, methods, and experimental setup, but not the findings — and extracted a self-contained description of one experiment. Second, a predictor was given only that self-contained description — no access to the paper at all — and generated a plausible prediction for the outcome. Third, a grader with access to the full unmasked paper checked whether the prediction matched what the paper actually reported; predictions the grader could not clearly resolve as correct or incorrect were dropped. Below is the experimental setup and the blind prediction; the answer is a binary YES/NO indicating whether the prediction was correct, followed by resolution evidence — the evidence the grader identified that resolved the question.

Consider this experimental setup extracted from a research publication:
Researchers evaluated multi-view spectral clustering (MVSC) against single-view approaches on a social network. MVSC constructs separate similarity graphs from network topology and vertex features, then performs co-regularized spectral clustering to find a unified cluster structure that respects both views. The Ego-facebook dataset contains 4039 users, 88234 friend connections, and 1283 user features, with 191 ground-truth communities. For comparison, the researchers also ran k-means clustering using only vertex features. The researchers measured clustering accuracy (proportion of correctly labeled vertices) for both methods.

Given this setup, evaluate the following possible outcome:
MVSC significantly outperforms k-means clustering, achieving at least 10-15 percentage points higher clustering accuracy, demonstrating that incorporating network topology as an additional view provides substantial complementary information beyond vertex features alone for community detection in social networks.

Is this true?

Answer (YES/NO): NO